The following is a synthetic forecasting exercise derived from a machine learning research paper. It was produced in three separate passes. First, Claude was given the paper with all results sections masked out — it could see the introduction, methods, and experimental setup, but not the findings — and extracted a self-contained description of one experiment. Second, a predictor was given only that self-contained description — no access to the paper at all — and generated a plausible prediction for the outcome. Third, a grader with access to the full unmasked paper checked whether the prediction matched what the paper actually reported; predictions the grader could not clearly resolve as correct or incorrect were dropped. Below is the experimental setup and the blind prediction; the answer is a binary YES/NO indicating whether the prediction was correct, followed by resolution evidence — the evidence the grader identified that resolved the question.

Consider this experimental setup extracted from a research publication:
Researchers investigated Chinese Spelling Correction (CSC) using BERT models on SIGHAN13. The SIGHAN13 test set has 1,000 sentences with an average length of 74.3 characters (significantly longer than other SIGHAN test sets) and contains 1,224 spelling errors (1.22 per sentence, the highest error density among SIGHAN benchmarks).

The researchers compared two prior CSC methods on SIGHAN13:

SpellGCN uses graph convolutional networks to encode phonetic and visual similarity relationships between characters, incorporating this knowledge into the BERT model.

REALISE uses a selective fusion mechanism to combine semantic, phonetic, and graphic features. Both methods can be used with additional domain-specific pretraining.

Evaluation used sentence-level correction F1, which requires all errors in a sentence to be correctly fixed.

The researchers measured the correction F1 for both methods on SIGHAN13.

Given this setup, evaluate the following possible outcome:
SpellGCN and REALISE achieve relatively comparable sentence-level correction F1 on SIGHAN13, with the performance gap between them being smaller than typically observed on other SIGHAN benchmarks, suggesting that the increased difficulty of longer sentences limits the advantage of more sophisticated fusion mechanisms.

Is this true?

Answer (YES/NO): NO